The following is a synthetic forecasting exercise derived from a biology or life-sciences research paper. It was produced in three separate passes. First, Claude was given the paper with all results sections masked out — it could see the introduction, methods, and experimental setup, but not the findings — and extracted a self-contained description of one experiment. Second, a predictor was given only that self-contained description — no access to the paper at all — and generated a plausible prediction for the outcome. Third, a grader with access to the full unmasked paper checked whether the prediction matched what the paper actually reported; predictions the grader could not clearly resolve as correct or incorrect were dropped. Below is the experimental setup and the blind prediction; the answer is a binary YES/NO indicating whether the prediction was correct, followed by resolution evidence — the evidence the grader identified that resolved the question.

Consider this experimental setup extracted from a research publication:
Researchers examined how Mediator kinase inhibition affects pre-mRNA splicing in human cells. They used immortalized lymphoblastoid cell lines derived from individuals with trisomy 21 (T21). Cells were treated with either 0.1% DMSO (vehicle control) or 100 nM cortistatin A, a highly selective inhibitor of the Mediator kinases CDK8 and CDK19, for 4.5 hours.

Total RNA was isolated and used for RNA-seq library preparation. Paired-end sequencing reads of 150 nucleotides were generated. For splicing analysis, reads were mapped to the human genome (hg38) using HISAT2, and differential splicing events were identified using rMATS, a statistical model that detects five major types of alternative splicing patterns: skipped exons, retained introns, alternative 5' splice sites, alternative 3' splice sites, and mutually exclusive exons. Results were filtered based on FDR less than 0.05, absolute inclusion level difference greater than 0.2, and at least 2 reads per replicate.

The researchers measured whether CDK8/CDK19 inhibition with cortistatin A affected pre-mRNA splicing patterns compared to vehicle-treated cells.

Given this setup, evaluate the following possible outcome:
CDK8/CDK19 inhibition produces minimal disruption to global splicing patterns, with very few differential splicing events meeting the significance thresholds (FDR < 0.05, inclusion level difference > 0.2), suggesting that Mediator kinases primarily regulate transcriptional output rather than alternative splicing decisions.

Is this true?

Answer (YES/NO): NO